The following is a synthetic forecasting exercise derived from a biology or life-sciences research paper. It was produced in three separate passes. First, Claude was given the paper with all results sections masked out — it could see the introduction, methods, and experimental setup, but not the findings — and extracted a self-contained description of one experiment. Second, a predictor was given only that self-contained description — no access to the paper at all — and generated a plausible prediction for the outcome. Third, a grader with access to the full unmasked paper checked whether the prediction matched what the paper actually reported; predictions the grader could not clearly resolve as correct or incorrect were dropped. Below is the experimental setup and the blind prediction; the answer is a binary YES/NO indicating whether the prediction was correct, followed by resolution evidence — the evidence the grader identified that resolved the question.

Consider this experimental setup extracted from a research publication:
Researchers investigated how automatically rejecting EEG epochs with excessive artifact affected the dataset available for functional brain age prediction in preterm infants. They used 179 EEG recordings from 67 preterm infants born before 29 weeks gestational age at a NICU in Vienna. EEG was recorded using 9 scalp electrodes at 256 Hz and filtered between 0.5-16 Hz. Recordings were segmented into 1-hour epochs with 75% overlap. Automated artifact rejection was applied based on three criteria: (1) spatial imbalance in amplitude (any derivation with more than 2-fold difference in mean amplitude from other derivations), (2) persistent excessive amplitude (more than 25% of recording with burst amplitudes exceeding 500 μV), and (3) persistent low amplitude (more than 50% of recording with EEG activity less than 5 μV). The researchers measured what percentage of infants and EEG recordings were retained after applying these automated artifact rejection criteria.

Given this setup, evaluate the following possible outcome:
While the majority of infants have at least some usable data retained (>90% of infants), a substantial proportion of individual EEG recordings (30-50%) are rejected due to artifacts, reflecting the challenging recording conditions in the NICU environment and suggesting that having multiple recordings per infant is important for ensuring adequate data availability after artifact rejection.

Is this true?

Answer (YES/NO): NO